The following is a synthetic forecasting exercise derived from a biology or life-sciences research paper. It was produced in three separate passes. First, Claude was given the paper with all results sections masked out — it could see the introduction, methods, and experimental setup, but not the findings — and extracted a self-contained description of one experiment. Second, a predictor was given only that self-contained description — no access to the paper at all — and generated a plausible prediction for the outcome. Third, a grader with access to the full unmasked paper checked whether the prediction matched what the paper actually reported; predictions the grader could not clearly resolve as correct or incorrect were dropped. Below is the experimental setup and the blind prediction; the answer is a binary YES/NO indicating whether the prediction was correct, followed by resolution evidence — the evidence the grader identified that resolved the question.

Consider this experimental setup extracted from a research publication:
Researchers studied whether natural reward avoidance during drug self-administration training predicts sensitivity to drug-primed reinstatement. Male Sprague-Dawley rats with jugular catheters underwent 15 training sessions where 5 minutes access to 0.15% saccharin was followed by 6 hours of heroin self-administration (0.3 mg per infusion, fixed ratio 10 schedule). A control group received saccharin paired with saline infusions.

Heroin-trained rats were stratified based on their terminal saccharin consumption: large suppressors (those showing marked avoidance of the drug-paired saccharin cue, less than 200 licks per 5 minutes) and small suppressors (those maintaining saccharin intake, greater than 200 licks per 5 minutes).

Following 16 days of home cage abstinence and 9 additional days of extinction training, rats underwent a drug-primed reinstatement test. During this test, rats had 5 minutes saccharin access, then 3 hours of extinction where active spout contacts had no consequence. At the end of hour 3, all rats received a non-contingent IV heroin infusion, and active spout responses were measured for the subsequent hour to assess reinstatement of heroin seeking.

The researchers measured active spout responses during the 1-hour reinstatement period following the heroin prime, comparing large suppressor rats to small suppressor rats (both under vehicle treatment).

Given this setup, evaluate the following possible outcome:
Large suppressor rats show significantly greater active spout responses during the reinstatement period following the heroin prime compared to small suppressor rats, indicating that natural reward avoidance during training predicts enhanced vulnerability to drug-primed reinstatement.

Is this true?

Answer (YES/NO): NO